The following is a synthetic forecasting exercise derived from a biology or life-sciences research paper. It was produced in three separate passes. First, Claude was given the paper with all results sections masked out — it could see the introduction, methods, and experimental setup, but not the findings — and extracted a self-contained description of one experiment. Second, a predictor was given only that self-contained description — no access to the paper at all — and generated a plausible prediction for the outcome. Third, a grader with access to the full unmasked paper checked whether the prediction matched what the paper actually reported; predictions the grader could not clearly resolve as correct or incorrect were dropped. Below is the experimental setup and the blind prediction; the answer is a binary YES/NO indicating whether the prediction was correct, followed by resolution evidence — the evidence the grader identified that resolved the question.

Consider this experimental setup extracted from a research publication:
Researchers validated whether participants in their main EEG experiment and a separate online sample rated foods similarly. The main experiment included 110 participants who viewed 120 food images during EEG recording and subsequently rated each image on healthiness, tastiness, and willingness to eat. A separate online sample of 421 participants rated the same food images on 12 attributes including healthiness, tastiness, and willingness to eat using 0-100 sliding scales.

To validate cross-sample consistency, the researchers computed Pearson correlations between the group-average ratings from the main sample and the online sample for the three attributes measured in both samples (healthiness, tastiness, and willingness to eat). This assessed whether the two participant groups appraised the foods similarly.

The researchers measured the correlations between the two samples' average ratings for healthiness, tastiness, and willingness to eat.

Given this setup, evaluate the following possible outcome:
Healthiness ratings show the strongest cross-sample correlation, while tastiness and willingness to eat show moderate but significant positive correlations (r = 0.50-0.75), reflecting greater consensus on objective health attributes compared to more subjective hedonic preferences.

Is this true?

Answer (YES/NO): NO